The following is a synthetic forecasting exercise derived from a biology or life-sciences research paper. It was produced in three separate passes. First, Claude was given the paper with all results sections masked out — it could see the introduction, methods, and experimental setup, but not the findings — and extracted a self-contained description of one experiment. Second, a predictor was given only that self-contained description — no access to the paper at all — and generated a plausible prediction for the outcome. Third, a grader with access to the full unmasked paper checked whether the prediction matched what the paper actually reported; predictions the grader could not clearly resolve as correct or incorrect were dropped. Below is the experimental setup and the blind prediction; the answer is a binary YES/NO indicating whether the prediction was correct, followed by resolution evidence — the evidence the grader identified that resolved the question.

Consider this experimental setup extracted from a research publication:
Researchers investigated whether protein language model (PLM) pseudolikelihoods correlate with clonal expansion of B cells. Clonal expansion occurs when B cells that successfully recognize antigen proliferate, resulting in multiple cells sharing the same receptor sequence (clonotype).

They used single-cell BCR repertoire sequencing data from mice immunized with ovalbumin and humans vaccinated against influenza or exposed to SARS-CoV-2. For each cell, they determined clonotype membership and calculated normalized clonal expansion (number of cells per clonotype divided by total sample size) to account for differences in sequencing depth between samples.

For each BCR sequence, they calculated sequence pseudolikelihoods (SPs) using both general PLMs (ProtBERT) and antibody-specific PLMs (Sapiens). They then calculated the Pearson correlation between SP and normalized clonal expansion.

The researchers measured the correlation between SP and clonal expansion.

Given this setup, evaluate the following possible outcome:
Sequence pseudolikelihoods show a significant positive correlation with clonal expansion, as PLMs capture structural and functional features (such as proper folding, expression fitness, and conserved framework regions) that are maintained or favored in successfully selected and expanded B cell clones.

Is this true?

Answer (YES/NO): NO